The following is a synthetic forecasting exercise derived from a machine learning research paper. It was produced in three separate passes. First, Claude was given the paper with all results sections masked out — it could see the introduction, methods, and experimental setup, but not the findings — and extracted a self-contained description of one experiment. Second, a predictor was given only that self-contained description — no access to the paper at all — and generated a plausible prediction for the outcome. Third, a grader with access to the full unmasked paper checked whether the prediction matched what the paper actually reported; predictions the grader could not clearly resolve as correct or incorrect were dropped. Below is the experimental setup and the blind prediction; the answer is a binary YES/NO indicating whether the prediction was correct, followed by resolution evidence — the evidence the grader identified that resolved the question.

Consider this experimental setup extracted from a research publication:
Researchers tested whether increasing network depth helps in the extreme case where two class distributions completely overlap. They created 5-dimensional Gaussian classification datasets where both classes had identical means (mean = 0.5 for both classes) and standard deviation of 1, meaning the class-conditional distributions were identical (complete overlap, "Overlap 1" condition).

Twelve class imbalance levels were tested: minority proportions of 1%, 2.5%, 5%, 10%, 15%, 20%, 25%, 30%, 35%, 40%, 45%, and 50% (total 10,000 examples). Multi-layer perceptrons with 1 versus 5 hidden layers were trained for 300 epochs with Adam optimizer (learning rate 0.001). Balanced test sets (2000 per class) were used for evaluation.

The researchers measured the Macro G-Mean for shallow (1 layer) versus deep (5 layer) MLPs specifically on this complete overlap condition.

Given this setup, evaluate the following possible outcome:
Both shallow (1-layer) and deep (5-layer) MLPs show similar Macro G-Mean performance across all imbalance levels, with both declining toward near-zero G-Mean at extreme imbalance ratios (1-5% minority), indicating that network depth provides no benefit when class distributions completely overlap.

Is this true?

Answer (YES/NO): NO